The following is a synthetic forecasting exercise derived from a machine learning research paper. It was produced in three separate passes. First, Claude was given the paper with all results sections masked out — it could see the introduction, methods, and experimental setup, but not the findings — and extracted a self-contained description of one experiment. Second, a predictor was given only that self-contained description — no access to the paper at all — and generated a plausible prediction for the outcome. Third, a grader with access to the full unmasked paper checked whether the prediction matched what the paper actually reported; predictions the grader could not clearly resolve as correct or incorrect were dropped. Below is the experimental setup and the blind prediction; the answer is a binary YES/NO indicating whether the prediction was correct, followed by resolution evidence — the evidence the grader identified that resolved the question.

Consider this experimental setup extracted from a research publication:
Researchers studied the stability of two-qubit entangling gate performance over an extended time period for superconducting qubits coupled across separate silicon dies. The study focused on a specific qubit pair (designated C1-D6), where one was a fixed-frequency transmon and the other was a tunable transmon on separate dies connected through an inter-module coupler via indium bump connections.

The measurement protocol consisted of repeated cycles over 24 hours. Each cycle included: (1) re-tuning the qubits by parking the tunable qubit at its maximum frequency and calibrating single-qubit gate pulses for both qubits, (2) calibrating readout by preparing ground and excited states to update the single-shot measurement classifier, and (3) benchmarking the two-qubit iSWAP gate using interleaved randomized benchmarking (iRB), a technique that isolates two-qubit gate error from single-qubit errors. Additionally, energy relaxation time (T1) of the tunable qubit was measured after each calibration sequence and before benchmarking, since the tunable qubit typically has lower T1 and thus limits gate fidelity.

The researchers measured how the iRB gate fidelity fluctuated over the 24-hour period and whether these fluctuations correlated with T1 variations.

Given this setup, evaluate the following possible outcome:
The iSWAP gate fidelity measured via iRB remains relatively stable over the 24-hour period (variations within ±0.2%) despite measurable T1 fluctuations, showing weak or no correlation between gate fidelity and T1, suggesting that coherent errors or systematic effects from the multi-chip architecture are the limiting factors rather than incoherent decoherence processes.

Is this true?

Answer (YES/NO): NO